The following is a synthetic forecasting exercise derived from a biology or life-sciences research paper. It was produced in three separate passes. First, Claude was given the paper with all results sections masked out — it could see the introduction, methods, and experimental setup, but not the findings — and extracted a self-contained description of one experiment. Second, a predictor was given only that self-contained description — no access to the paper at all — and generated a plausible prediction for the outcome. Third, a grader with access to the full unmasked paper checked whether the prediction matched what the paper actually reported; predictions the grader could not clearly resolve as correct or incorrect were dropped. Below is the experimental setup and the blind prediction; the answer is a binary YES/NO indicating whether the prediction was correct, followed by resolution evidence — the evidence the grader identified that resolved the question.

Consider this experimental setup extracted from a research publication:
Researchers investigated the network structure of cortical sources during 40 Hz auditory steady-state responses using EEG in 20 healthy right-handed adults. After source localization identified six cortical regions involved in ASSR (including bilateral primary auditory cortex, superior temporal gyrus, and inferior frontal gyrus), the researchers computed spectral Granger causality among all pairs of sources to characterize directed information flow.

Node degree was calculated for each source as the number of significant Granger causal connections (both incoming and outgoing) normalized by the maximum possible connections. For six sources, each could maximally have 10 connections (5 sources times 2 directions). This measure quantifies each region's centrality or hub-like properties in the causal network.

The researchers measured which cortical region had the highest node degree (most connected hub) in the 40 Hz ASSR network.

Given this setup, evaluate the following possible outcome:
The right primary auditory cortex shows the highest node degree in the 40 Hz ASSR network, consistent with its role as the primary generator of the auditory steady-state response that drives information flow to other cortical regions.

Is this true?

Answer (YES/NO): NO